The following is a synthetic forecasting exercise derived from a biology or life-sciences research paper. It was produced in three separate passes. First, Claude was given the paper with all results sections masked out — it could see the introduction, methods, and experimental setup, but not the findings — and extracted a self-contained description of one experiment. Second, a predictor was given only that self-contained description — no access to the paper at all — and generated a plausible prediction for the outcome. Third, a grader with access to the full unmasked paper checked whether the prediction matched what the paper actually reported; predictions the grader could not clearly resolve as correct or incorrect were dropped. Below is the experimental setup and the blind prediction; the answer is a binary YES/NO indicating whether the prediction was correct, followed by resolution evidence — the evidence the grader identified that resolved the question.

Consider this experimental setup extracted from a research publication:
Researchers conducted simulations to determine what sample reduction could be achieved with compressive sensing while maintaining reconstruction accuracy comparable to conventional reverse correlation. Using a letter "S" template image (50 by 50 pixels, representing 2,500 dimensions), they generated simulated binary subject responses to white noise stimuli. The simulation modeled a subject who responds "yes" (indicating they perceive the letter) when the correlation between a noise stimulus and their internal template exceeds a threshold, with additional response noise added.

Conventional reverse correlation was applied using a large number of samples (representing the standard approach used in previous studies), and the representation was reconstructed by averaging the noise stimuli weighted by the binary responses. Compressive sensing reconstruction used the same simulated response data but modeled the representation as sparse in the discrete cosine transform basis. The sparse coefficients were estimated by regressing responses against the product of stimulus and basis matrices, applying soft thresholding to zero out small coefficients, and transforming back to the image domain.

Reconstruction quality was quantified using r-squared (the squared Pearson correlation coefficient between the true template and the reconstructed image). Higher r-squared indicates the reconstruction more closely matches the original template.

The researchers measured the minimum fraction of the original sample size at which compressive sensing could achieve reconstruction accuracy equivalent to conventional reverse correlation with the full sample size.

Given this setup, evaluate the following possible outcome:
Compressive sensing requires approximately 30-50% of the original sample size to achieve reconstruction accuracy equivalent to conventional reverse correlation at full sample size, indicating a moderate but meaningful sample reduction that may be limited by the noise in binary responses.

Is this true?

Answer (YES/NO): NO